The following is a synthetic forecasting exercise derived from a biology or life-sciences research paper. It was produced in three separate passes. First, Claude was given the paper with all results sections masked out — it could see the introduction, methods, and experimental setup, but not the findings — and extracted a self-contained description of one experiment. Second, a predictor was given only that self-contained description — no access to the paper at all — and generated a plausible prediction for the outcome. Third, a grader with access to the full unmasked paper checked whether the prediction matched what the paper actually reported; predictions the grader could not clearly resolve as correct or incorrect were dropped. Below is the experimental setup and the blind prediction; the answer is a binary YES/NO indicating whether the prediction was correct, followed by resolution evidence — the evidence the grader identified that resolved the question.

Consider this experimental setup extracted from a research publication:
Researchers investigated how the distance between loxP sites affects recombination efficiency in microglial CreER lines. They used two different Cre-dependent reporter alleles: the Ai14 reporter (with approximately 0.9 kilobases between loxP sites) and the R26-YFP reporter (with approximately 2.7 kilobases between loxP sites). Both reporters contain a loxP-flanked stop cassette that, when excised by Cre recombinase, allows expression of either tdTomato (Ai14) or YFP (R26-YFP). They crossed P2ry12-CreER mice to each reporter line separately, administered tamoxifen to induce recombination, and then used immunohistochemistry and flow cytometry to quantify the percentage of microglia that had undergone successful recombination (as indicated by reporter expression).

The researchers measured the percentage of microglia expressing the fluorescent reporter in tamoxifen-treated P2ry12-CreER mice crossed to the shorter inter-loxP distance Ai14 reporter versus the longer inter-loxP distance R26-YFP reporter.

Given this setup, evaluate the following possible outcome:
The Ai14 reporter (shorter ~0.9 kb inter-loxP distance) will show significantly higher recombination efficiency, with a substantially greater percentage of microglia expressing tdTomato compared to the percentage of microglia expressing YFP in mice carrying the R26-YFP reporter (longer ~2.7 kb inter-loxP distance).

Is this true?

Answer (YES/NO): YES